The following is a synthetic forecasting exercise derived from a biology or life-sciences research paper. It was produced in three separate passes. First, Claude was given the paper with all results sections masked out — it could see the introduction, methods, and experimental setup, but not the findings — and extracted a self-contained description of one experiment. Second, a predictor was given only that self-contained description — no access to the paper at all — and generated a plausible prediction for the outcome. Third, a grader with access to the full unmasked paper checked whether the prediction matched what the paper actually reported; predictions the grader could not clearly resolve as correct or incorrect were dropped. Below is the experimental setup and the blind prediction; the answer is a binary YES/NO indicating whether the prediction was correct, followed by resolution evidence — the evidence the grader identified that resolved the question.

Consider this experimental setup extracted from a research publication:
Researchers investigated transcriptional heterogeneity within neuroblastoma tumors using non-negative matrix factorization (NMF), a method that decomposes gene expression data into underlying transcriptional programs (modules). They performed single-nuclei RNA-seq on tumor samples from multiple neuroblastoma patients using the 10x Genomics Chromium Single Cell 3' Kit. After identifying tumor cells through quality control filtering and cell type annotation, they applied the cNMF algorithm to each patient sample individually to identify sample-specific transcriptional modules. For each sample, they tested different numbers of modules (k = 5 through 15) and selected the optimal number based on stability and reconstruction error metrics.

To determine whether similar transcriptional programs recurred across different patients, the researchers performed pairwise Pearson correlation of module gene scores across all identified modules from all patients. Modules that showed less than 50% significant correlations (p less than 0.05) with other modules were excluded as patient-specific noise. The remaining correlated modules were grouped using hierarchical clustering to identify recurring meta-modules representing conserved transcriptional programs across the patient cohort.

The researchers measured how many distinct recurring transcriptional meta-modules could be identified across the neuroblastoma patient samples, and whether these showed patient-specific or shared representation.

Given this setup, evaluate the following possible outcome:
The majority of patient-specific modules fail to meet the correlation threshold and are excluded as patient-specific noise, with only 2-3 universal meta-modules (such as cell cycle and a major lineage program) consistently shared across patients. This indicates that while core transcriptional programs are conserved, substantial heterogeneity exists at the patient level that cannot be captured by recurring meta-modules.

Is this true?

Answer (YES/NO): NO